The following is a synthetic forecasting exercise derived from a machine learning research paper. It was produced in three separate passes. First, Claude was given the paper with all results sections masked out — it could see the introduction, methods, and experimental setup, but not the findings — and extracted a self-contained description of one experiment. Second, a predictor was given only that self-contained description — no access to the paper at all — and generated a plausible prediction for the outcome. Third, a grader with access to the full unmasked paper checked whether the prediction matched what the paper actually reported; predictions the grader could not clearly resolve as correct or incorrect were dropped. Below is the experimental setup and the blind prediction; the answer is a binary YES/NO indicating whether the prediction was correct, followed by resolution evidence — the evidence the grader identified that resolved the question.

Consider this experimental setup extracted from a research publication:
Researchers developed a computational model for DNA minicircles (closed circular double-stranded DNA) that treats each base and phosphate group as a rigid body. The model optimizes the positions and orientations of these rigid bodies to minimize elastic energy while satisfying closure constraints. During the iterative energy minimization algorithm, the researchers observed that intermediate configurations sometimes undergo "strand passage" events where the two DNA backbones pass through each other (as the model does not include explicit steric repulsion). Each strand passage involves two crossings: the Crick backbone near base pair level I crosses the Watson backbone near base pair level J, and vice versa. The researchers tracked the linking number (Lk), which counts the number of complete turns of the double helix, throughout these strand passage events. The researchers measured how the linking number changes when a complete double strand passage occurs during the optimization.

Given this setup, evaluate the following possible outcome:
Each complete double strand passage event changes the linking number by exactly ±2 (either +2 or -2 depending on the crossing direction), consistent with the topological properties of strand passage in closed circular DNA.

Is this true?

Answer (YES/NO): YES